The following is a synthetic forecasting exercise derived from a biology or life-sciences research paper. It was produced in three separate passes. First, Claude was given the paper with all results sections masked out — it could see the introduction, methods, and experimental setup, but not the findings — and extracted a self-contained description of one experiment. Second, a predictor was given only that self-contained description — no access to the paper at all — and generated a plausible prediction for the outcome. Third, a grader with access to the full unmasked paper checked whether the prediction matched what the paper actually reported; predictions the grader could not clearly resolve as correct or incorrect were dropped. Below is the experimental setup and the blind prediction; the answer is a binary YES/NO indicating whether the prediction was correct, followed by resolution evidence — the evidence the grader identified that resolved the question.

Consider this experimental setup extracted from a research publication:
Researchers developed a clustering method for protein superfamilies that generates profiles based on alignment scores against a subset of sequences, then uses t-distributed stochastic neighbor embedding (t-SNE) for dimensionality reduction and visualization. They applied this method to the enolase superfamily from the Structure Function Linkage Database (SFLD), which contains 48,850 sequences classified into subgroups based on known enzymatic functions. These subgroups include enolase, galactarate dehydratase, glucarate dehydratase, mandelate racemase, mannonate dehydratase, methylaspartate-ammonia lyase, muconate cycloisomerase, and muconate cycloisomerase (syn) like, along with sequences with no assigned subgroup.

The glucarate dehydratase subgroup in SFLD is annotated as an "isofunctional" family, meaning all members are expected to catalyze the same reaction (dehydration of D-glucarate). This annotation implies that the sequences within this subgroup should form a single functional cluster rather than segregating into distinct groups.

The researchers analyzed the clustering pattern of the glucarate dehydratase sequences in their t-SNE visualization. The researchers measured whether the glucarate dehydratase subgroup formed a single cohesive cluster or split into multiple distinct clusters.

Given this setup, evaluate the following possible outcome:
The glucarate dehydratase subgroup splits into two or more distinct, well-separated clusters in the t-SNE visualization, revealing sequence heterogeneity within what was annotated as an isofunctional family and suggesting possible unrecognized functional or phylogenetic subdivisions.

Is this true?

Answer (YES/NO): YES